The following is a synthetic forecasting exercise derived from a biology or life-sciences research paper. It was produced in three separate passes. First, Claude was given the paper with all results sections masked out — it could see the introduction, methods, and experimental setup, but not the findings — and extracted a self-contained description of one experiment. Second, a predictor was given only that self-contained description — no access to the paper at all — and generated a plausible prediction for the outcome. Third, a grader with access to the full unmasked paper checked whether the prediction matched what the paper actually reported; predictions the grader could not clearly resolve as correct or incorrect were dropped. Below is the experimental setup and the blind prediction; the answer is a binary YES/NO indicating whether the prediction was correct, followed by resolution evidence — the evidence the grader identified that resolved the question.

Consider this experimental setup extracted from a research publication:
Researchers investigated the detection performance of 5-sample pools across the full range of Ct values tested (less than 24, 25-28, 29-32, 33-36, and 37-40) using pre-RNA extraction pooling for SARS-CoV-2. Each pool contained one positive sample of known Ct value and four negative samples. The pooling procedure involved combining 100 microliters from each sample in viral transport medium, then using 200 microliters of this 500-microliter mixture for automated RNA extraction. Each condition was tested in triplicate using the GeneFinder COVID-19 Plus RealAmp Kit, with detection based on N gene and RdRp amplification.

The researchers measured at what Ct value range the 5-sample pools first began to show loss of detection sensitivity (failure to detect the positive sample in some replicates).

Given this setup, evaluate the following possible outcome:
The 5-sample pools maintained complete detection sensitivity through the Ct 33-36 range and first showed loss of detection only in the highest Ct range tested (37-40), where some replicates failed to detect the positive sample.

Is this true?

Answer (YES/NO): NO